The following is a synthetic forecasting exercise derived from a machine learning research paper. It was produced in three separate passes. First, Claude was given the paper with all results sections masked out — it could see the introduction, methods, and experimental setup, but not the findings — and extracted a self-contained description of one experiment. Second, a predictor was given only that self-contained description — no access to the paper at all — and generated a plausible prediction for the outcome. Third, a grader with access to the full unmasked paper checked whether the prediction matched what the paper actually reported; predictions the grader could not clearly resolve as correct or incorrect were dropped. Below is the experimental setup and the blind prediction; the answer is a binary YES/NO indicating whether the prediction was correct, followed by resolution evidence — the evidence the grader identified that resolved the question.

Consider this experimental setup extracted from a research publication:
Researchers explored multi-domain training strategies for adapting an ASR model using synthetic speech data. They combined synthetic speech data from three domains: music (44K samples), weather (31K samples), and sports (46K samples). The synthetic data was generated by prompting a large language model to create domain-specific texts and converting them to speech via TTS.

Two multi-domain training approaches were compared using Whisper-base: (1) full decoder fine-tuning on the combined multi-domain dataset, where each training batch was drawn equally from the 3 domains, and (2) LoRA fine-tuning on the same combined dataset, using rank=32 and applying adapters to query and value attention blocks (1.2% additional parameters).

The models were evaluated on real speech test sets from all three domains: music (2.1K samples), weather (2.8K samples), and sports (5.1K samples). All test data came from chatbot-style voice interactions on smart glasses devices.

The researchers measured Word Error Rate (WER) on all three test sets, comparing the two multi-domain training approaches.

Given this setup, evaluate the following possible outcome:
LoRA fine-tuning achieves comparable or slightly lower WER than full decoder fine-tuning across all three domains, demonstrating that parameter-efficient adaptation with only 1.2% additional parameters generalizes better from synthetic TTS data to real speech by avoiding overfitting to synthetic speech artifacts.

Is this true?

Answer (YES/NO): NO